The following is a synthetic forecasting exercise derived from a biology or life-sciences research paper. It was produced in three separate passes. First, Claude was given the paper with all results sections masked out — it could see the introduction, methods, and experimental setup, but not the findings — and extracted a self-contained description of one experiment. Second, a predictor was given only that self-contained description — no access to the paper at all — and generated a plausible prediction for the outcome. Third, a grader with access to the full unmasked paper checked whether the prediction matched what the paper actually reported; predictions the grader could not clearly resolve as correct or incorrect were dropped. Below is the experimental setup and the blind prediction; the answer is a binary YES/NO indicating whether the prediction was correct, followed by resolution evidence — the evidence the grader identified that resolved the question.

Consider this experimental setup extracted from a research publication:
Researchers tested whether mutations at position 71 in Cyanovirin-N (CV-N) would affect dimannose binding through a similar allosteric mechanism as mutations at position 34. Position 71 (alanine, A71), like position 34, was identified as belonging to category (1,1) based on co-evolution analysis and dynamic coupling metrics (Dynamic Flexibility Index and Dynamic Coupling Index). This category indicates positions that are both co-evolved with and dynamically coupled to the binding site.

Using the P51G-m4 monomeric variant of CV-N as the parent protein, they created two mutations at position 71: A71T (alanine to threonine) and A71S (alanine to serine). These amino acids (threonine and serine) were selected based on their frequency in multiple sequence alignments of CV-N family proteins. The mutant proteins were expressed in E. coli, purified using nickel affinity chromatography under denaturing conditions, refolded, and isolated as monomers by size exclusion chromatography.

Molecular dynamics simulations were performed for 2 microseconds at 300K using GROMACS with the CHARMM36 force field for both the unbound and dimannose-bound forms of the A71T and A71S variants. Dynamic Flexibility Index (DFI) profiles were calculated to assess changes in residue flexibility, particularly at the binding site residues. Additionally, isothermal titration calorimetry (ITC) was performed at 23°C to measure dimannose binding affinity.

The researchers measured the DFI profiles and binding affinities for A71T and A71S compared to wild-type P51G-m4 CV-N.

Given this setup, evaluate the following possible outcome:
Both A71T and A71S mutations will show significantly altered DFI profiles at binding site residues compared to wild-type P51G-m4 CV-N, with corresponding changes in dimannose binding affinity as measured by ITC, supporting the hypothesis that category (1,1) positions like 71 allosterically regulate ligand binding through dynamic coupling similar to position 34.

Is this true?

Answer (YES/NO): YES